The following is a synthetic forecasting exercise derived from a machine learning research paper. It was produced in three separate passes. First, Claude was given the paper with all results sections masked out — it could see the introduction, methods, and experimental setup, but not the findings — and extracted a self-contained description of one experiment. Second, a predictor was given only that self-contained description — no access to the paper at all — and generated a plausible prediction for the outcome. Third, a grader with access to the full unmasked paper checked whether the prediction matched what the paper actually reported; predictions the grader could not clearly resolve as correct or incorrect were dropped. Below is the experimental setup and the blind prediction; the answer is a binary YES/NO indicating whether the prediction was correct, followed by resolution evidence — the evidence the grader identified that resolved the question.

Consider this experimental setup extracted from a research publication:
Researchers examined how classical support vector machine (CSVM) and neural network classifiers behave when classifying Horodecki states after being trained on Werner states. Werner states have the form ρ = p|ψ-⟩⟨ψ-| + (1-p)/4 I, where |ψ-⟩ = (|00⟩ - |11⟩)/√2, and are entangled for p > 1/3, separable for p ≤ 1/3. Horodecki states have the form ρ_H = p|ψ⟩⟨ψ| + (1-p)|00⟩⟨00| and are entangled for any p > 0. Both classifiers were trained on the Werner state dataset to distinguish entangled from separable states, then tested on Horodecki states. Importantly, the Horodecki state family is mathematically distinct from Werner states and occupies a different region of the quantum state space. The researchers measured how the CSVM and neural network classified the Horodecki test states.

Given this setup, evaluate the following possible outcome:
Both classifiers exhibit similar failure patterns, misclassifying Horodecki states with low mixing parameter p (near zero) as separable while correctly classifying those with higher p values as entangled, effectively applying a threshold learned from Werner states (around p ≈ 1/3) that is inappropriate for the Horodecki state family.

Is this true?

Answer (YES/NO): NO